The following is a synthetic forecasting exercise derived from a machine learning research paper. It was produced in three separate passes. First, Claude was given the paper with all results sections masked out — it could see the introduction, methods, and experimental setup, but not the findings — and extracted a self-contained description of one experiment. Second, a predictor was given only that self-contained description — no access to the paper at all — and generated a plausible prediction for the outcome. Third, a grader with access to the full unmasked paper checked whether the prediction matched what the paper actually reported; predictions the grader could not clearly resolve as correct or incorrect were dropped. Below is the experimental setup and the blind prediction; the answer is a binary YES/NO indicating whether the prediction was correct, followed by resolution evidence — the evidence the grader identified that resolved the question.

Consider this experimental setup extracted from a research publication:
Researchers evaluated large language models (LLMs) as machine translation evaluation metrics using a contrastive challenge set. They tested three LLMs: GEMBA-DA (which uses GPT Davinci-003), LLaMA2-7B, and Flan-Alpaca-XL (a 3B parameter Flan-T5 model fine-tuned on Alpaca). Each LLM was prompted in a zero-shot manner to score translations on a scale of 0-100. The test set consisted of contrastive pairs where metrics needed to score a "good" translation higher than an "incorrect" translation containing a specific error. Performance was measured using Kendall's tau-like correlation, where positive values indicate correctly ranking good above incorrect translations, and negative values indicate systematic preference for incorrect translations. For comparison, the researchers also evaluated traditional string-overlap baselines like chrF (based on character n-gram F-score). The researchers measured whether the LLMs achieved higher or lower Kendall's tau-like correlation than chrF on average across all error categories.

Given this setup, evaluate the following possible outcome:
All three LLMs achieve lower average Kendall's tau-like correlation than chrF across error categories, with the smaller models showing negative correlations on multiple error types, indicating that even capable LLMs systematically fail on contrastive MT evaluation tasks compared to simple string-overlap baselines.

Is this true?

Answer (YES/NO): YES